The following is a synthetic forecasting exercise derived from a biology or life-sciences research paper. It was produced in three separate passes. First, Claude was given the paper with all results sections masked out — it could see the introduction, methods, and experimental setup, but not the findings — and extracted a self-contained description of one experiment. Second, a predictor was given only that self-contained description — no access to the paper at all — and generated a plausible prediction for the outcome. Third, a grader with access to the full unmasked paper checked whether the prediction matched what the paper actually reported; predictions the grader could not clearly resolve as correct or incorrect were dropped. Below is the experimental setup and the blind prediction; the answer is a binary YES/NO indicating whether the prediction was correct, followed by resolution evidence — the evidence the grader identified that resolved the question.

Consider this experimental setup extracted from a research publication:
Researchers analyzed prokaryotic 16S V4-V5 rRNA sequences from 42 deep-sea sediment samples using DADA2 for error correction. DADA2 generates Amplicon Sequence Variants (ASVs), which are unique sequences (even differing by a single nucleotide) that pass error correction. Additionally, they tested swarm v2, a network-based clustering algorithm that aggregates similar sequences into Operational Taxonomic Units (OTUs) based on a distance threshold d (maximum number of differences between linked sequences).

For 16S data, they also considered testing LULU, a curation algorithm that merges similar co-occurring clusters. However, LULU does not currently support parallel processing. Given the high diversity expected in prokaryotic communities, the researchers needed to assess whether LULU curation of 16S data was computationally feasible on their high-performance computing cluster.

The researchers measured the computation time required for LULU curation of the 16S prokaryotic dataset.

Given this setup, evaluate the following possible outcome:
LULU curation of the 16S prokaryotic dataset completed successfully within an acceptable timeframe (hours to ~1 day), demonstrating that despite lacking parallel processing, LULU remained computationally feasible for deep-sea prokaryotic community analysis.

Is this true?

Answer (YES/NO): NO